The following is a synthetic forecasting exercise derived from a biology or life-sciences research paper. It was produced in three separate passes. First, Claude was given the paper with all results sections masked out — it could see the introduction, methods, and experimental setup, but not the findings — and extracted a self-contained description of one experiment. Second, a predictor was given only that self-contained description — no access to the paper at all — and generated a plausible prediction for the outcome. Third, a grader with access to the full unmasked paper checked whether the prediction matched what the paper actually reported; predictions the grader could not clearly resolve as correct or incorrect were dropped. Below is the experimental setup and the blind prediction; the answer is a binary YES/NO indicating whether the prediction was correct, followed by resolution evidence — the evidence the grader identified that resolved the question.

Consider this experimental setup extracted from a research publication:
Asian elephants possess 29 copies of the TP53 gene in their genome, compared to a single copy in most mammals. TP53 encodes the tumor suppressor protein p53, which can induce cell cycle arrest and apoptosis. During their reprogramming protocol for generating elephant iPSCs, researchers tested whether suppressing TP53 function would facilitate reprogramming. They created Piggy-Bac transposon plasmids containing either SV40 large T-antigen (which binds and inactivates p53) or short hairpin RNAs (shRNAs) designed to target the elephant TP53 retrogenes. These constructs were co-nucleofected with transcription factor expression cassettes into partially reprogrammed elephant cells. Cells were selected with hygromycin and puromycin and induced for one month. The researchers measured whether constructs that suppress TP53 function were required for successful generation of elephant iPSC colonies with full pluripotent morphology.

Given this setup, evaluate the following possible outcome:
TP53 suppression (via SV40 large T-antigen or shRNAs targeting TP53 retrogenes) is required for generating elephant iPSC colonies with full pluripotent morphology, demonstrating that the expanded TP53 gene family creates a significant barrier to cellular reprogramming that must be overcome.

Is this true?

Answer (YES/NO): YES